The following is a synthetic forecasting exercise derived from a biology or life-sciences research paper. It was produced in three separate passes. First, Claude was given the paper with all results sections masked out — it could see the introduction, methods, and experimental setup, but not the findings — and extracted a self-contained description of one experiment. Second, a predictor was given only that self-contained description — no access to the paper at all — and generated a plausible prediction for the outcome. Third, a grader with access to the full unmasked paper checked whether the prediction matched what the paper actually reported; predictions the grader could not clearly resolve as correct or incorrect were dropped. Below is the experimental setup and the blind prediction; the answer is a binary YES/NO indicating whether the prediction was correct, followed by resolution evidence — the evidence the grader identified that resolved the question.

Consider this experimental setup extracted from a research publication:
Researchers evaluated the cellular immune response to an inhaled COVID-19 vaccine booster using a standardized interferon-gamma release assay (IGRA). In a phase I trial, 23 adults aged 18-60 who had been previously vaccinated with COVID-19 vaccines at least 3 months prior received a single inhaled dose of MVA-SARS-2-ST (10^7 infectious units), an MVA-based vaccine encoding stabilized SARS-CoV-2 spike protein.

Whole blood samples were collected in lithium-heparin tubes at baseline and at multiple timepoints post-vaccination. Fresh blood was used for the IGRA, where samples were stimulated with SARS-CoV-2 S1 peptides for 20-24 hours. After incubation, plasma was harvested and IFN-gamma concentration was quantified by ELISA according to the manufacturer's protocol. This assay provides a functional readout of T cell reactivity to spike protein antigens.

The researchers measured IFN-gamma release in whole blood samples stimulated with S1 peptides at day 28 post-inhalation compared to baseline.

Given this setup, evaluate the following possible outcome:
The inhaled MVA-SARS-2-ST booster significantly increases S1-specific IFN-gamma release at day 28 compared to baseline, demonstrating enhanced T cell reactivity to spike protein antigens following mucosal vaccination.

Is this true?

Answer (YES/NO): YES